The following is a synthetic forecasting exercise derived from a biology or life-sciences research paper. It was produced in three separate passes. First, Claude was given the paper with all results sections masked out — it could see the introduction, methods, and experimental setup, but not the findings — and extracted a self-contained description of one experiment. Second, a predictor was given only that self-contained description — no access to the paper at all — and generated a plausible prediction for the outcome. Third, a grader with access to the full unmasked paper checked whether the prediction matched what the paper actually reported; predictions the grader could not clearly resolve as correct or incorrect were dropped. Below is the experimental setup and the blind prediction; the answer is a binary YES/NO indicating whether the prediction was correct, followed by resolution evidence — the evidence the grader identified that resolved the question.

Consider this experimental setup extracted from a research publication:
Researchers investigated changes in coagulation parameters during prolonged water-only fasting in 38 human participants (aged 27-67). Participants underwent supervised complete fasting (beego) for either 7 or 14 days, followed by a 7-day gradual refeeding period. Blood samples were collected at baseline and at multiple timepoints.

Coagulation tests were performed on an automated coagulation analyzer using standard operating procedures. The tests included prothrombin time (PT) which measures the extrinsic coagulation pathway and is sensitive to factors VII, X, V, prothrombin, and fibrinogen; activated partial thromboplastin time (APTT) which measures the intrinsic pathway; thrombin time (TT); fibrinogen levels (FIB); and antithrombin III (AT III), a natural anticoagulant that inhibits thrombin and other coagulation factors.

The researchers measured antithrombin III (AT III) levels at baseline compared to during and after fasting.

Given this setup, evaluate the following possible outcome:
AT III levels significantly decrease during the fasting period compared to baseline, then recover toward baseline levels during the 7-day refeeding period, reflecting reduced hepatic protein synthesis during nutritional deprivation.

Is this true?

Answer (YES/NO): NO